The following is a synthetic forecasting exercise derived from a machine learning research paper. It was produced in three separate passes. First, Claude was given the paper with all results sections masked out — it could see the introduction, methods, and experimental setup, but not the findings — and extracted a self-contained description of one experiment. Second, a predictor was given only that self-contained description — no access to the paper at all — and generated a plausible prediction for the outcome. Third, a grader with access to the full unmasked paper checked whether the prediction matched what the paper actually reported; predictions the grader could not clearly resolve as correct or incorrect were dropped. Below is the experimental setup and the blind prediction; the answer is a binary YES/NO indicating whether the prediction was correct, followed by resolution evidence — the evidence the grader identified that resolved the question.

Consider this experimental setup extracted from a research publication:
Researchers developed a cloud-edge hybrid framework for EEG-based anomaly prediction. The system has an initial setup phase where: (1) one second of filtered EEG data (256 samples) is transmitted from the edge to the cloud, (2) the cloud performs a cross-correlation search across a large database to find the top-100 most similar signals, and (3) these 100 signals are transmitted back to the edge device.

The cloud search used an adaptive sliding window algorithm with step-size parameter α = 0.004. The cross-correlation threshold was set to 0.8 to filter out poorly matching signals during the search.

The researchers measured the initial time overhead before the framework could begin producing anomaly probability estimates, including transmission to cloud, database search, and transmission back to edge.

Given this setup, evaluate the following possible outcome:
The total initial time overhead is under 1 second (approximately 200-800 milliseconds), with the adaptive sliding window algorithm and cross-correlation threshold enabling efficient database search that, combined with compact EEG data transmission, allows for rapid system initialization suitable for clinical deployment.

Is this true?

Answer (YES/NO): NO